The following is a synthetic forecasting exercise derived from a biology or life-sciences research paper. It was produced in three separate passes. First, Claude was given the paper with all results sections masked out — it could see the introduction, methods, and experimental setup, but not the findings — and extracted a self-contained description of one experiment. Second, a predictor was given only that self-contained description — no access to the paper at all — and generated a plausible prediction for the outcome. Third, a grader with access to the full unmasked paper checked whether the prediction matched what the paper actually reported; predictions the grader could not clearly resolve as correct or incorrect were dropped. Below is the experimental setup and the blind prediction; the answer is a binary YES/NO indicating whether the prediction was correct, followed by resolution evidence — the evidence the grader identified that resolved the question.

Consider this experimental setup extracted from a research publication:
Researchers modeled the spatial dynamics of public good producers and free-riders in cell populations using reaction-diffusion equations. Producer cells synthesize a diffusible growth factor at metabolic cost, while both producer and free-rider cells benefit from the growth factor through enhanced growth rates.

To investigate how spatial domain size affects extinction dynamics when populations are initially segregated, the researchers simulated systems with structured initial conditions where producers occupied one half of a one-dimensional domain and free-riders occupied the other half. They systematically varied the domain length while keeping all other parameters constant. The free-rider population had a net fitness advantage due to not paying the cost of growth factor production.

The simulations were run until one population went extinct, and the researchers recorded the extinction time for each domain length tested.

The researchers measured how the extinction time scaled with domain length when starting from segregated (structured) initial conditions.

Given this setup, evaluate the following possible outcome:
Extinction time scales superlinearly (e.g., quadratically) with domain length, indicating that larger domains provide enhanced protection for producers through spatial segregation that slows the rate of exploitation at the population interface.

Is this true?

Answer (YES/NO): NO